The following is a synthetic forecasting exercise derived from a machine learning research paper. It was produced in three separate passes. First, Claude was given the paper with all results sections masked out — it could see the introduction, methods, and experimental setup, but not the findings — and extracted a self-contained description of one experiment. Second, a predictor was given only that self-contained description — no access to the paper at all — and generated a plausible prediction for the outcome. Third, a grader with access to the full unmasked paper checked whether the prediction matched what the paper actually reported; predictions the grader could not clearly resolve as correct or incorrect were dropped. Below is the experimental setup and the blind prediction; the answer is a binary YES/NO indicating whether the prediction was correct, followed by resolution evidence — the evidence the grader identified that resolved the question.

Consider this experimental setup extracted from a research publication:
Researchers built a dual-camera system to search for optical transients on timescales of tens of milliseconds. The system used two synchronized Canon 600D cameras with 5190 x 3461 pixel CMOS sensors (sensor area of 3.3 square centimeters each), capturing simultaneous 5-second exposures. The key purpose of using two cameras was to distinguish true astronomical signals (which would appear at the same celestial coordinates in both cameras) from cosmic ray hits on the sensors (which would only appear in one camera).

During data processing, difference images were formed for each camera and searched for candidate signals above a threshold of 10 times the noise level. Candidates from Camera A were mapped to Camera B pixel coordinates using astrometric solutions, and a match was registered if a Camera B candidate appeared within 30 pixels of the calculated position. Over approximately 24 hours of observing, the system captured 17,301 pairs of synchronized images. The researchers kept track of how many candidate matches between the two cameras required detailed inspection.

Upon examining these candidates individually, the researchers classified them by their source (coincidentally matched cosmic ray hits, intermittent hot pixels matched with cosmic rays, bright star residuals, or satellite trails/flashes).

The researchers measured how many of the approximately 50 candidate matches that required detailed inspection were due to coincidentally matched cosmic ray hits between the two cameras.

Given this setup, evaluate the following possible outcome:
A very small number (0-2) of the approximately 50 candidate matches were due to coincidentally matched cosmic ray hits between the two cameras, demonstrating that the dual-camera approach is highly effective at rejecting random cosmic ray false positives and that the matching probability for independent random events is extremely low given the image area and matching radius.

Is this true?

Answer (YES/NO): YES